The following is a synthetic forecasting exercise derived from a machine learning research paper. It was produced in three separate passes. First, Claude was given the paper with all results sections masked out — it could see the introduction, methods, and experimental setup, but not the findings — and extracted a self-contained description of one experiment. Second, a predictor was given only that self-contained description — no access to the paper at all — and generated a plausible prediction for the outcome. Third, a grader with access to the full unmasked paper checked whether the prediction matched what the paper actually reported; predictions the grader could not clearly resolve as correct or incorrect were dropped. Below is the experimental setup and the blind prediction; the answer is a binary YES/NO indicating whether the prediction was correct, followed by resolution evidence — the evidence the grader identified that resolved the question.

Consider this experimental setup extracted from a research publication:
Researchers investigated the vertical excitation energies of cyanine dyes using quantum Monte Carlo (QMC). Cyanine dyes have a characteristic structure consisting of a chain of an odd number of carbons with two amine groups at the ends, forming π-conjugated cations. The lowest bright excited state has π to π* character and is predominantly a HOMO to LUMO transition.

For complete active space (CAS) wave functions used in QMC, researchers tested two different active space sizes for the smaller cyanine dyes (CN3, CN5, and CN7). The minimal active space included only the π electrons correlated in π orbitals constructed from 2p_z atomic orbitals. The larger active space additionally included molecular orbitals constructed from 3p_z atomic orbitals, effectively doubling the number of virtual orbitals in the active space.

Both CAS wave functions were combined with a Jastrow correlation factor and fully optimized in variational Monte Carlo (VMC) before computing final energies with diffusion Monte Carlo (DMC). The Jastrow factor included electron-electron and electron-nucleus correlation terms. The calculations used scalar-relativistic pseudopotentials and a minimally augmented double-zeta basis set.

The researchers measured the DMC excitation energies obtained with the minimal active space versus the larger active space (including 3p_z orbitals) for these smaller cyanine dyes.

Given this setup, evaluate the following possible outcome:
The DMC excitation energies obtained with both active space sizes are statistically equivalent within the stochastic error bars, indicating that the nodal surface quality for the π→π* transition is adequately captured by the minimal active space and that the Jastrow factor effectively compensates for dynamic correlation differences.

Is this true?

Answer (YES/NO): NO